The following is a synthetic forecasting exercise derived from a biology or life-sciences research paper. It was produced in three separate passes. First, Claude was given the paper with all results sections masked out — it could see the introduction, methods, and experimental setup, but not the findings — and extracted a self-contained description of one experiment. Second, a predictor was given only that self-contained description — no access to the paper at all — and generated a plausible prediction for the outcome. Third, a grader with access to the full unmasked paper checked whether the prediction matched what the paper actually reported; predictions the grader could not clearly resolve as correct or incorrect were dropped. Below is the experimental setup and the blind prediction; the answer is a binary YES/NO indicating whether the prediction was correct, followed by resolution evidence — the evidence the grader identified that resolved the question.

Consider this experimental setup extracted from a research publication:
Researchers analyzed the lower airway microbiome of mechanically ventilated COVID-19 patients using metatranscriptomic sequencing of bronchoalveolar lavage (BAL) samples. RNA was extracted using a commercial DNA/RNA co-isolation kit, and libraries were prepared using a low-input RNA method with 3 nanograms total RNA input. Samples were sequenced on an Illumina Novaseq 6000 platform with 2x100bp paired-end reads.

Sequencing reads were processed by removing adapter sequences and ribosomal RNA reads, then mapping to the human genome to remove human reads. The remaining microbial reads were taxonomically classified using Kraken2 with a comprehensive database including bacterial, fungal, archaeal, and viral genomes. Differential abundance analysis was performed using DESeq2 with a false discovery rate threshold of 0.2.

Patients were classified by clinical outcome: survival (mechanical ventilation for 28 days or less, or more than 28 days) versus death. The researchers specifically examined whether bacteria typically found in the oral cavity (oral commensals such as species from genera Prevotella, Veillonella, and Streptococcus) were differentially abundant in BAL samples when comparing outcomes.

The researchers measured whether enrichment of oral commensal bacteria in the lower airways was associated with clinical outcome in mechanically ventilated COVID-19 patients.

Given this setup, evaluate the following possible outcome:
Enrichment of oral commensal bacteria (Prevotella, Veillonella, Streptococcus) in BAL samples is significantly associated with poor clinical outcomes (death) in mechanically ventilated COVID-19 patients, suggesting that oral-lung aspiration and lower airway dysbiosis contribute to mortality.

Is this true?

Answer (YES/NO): NO